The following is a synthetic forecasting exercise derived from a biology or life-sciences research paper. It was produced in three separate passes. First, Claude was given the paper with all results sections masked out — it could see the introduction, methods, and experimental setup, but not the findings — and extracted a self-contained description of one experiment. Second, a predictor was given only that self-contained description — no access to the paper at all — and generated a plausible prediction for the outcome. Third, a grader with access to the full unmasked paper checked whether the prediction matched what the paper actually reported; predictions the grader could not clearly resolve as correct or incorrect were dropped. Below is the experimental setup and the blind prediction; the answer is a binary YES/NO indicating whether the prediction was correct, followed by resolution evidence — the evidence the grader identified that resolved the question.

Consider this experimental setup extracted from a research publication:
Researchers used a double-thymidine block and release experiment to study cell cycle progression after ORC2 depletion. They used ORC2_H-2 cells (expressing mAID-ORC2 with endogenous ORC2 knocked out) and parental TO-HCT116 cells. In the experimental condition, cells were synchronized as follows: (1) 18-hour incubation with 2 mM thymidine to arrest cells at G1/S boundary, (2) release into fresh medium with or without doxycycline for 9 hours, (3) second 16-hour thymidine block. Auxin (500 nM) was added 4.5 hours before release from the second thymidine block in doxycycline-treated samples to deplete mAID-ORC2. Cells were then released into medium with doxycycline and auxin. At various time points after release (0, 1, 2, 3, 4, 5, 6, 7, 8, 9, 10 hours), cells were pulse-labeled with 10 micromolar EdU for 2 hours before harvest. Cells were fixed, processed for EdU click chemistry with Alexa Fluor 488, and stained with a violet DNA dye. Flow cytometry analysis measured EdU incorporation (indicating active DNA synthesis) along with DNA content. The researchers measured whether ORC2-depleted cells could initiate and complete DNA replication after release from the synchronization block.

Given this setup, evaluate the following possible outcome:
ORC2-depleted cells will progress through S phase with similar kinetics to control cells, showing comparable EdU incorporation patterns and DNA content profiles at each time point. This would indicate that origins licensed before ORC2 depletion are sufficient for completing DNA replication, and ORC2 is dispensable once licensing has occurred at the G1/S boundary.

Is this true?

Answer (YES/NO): YES